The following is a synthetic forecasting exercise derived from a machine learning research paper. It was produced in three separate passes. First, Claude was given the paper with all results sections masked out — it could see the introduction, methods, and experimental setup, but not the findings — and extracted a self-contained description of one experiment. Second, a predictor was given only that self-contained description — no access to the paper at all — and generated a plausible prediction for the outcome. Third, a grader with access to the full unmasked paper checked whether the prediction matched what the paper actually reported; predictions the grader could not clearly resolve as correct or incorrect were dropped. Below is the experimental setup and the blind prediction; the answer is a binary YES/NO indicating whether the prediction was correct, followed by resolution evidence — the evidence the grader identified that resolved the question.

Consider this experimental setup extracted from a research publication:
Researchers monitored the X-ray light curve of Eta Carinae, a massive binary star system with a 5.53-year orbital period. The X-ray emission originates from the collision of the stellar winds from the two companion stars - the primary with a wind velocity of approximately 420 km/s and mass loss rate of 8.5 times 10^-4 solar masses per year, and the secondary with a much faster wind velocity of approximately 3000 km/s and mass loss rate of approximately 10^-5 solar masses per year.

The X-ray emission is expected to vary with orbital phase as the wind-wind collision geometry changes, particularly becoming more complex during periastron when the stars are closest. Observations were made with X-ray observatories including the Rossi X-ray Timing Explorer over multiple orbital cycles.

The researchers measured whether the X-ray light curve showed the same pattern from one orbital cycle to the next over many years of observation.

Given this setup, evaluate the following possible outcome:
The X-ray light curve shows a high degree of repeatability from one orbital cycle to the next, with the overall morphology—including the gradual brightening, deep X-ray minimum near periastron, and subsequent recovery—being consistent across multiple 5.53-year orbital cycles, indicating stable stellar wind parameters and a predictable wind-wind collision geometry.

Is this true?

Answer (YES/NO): NO